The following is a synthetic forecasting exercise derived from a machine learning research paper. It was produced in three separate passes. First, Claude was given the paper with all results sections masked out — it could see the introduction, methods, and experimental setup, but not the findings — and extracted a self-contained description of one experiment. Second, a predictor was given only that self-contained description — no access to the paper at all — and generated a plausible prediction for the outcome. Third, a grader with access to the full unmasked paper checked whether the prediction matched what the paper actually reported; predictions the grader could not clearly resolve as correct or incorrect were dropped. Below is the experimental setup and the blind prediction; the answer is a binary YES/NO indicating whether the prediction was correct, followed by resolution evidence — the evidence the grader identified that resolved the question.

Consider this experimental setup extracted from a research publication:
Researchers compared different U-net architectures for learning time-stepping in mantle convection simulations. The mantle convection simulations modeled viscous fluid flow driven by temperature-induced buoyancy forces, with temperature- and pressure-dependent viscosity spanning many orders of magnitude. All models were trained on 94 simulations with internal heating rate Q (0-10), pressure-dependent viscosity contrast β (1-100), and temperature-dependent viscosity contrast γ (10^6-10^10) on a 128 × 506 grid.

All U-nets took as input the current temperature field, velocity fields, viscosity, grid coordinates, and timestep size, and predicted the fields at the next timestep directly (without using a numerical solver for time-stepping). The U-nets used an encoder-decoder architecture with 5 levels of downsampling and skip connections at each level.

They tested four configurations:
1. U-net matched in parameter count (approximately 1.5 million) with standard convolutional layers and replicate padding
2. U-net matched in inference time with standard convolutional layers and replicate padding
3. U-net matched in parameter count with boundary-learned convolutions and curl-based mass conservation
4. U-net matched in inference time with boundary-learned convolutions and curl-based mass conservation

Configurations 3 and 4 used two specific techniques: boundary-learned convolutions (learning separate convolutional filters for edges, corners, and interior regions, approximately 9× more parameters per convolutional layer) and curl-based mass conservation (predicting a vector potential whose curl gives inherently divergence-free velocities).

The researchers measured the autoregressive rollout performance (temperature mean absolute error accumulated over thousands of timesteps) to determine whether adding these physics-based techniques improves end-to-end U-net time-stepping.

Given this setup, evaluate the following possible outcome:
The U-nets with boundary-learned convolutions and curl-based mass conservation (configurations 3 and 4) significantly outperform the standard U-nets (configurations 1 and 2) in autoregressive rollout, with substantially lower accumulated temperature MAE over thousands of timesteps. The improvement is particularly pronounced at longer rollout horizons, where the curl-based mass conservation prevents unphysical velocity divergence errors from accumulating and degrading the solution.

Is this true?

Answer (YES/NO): NO